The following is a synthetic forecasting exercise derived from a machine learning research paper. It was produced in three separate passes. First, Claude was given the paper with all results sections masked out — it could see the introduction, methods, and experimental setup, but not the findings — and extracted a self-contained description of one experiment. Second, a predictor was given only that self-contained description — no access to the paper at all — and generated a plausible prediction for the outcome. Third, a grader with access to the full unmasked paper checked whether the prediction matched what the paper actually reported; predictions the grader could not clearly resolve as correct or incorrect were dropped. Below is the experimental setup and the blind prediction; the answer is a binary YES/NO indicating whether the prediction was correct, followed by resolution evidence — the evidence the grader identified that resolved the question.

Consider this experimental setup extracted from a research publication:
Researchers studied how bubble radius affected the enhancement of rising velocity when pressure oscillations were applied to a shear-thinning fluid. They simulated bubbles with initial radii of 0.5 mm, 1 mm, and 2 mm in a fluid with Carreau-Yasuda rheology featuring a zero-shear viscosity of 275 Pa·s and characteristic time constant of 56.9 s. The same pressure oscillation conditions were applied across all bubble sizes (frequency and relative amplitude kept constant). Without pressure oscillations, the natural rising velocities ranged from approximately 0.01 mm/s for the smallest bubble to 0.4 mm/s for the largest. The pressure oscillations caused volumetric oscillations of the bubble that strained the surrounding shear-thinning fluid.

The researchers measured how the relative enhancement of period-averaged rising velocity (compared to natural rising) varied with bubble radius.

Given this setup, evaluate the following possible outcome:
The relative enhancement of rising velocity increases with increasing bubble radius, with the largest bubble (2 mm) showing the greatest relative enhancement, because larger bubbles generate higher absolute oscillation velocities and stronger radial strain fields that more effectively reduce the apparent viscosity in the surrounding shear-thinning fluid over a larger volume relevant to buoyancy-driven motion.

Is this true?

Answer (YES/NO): NO